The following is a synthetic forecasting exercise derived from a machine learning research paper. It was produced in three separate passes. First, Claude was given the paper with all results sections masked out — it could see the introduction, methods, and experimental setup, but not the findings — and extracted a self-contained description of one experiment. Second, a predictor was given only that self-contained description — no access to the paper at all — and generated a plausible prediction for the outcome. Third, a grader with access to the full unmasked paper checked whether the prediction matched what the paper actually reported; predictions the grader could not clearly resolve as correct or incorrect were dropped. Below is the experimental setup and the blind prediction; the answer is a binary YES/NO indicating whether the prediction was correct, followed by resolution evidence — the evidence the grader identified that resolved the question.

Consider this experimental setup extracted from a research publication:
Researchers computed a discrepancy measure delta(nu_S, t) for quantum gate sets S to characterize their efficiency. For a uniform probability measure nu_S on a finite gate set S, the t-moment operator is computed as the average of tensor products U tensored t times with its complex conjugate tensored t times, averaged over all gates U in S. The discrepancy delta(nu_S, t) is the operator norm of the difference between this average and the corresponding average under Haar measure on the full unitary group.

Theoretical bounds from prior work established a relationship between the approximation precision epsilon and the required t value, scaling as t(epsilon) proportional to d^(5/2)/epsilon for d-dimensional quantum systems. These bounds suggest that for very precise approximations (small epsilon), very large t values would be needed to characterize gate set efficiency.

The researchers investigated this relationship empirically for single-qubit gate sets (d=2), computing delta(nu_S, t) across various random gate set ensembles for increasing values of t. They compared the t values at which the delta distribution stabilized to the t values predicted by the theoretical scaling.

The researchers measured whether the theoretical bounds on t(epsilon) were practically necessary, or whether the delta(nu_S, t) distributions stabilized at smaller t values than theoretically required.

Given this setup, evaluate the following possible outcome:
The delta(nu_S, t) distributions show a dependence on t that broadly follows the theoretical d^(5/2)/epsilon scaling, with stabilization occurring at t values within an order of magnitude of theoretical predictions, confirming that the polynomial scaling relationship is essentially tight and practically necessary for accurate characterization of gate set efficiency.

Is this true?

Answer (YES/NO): NO